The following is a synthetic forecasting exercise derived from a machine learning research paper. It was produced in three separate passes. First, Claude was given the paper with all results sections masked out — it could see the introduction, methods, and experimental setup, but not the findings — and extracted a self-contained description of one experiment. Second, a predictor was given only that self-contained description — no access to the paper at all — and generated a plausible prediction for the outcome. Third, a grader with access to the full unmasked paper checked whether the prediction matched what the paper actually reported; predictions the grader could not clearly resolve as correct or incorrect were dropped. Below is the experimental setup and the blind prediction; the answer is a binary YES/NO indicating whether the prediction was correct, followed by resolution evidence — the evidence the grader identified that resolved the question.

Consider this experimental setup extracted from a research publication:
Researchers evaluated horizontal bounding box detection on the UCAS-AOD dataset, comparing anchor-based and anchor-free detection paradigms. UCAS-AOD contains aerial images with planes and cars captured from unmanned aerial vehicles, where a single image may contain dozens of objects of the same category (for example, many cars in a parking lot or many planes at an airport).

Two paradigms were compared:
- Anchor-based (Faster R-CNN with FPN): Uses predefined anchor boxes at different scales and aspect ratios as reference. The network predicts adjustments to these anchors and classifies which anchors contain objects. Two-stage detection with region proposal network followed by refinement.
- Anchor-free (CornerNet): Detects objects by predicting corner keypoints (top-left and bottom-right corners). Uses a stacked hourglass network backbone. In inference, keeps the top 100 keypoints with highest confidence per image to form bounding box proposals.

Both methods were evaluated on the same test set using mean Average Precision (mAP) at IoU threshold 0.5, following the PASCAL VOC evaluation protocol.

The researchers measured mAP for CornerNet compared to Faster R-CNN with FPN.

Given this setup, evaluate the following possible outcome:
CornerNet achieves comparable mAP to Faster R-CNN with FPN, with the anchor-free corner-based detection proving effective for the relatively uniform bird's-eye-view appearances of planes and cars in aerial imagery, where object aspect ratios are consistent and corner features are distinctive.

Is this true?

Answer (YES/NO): NO